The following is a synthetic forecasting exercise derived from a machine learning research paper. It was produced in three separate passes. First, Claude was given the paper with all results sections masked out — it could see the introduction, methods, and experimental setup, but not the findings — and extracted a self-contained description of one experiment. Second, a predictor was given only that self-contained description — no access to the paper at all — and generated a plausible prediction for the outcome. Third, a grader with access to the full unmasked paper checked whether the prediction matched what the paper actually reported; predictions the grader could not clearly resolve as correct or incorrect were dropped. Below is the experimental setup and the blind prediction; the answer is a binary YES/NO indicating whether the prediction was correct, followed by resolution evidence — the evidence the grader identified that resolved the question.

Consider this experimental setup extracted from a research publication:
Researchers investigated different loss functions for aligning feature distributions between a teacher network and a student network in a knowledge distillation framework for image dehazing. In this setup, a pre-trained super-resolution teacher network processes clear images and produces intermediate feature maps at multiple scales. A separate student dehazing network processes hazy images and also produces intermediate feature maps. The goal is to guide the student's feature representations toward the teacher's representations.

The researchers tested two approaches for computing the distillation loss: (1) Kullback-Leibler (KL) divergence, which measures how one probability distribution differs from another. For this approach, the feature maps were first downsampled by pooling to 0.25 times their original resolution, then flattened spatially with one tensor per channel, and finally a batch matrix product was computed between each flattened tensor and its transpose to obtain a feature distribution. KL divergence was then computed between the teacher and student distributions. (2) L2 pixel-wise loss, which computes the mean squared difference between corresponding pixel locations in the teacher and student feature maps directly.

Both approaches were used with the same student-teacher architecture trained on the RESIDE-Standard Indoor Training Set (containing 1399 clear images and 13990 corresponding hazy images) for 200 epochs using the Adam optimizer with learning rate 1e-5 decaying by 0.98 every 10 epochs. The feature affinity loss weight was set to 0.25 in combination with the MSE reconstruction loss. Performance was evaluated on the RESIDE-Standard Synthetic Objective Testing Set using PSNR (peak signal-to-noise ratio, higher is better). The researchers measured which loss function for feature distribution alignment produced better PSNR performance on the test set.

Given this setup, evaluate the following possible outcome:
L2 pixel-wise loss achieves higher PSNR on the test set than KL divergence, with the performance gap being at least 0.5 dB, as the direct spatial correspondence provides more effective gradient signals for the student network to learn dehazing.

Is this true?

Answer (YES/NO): YES